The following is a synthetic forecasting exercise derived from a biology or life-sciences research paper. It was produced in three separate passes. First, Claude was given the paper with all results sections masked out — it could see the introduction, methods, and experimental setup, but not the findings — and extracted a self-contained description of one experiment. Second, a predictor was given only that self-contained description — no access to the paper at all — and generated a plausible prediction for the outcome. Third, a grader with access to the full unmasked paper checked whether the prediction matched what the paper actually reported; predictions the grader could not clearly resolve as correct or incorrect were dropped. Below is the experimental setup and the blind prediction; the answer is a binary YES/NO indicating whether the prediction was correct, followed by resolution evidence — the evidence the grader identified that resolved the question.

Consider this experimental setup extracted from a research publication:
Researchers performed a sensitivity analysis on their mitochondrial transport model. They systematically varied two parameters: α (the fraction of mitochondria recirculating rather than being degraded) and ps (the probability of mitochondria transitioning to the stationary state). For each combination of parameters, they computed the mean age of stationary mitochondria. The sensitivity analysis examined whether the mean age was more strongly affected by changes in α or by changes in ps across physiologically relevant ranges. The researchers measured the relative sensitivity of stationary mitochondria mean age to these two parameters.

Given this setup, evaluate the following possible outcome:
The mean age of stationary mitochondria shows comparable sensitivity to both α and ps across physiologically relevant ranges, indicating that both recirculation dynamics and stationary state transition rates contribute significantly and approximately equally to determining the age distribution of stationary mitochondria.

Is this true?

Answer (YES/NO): NO